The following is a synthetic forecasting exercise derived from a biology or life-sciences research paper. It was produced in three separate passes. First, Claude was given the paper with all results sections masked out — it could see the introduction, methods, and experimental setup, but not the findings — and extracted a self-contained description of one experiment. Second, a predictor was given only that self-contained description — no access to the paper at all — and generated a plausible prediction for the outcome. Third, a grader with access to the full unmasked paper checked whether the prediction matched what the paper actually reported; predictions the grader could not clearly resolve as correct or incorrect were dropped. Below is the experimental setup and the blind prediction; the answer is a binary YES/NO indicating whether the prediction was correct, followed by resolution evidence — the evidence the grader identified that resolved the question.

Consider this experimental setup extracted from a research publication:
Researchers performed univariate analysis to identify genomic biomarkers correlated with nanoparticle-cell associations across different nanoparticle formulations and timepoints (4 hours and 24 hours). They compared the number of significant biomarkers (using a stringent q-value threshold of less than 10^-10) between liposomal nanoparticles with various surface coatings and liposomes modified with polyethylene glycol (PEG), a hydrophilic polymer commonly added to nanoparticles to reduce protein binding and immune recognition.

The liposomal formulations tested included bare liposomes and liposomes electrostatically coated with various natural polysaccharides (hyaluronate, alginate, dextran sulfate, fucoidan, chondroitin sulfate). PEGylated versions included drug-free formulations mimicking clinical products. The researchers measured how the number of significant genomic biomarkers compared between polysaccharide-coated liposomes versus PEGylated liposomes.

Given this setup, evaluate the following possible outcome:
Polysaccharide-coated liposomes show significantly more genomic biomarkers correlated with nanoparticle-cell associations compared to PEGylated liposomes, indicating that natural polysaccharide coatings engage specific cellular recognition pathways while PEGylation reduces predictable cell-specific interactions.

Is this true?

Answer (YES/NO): YES